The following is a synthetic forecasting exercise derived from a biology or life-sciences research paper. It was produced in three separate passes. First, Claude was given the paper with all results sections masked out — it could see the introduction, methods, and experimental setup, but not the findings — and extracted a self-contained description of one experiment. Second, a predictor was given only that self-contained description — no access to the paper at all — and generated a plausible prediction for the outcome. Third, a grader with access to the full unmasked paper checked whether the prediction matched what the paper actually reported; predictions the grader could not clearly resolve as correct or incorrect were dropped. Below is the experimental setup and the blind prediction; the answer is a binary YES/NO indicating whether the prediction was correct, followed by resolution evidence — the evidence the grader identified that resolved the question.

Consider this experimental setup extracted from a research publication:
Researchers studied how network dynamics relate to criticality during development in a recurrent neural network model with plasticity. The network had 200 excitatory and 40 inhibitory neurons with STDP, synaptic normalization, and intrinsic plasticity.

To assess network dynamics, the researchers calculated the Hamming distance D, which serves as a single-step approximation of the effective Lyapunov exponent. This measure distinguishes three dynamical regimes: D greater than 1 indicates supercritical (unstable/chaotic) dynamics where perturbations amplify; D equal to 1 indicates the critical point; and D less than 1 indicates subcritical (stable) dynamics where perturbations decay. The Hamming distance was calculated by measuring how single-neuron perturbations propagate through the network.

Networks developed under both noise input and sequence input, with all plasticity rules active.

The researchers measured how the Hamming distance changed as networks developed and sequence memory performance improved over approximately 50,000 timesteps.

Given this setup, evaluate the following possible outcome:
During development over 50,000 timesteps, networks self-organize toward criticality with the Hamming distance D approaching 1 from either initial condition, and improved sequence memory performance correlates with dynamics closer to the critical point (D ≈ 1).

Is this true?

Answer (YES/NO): NO